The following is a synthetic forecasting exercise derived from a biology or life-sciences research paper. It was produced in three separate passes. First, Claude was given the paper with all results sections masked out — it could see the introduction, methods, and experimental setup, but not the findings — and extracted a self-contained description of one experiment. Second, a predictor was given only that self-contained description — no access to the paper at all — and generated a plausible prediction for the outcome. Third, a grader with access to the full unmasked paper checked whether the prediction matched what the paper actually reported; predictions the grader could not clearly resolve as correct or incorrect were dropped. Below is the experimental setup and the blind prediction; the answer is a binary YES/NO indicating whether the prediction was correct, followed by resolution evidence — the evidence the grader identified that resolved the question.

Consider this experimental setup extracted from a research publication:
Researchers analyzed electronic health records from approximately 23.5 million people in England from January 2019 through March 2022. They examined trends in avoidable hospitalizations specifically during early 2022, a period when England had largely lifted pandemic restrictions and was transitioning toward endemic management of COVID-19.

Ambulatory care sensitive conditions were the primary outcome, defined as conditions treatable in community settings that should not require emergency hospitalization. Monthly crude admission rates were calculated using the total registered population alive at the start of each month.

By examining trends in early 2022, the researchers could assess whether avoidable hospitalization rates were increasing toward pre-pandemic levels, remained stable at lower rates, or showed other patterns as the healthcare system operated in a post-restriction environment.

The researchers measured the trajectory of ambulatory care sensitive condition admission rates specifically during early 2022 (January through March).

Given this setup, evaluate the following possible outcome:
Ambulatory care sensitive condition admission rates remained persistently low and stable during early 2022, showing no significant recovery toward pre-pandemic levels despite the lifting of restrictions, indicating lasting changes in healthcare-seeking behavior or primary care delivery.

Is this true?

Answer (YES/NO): NO